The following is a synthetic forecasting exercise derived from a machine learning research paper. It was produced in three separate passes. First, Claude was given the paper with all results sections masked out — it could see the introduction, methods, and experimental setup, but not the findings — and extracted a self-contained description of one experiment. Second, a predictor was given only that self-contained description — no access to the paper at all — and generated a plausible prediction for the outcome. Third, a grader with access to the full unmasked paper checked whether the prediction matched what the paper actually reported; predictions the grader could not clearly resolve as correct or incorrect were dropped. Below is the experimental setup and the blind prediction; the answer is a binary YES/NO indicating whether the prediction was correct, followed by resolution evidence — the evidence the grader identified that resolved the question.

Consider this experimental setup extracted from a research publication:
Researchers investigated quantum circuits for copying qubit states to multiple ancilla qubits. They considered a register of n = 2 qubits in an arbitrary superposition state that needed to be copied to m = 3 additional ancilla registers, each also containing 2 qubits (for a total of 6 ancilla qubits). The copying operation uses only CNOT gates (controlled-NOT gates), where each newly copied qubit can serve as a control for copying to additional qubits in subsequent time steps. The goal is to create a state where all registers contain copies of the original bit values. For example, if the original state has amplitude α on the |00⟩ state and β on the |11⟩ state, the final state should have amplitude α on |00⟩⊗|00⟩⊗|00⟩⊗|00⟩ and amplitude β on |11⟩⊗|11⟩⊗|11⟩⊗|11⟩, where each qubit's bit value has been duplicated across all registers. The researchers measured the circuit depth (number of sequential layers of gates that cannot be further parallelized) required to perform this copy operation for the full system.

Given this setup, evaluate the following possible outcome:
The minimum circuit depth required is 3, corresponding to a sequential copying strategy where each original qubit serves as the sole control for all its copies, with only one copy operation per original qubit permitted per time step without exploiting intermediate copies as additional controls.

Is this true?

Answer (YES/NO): NO